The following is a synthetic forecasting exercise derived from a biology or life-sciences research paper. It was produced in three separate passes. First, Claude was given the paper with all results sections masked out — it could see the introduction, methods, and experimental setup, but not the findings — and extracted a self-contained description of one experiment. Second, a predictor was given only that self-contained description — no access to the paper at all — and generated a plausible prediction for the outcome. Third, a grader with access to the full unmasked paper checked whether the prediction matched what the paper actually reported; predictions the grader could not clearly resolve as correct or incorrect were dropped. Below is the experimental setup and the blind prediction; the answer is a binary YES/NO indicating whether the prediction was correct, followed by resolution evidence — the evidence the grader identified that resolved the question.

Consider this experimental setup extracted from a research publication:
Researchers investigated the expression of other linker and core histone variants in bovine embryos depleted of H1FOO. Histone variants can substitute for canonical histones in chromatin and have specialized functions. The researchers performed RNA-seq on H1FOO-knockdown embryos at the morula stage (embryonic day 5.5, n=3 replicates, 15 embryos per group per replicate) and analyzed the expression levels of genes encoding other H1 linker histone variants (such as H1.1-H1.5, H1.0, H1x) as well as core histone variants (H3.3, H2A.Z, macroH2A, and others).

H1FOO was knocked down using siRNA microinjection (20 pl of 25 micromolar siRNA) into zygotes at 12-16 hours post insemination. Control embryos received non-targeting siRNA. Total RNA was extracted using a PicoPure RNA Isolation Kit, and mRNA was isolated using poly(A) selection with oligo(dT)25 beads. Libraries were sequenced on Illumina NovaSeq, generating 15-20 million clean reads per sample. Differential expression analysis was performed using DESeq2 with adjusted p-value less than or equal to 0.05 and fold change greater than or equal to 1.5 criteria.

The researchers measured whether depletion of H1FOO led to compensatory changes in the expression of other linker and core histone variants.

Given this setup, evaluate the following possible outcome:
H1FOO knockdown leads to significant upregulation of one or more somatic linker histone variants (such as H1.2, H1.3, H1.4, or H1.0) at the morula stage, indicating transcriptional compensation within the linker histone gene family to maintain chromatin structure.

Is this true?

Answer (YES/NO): NO